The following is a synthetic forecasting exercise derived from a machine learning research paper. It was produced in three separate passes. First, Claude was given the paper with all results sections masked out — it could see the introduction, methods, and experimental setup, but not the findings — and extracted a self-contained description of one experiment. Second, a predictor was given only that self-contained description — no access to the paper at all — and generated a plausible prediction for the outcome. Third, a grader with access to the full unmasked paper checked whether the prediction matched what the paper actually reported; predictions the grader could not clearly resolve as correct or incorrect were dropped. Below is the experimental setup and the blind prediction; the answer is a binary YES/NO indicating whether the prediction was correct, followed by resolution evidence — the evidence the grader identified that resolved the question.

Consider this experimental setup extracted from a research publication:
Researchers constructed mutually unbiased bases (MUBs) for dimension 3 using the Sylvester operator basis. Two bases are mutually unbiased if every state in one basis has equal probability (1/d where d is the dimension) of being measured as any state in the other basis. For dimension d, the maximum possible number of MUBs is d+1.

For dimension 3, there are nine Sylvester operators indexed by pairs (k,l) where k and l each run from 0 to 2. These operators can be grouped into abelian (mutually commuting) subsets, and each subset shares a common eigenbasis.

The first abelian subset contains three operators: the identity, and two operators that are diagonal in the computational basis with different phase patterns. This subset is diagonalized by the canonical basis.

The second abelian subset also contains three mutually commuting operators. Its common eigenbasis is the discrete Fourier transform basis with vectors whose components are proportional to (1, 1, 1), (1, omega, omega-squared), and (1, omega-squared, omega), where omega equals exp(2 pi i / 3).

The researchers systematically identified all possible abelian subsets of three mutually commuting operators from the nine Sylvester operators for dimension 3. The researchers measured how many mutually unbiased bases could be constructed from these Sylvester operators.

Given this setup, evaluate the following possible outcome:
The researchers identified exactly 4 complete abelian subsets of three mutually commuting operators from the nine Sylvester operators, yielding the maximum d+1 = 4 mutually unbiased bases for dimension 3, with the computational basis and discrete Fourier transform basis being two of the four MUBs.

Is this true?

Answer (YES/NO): YES